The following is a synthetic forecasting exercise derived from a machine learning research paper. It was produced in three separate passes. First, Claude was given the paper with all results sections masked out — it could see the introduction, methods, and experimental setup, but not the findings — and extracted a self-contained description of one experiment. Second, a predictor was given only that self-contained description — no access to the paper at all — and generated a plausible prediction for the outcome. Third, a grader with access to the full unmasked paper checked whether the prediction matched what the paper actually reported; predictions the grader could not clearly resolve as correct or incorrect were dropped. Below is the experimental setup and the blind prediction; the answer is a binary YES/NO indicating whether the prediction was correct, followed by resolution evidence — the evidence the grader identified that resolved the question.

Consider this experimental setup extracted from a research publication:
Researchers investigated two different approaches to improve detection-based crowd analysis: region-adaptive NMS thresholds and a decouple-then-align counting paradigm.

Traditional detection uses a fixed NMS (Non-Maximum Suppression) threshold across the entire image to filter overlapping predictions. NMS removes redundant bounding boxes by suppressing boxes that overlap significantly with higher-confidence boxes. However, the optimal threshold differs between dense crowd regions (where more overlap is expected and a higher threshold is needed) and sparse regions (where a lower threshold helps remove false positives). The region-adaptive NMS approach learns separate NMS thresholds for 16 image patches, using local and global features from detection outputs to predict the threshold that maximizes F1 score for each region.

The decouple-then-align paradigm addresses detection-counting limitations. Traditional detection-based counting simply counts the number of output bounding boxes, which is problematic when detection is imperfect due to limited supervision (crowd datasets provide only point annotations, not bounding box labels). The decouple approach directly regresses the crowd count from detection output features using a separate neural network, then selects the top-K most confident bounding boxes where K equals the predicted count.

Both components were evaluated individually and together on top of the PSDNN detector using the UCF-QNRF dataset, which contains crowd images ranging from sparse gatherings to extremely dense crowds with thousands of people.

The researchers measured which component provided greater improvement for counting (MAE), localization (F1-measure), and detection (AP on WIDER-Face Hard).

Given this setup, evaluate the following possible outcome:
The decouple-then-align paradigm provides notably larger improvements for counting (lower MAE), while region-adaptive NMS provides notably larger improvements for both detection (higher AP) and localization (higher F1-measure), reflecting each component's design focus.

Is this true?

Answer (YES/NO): YES